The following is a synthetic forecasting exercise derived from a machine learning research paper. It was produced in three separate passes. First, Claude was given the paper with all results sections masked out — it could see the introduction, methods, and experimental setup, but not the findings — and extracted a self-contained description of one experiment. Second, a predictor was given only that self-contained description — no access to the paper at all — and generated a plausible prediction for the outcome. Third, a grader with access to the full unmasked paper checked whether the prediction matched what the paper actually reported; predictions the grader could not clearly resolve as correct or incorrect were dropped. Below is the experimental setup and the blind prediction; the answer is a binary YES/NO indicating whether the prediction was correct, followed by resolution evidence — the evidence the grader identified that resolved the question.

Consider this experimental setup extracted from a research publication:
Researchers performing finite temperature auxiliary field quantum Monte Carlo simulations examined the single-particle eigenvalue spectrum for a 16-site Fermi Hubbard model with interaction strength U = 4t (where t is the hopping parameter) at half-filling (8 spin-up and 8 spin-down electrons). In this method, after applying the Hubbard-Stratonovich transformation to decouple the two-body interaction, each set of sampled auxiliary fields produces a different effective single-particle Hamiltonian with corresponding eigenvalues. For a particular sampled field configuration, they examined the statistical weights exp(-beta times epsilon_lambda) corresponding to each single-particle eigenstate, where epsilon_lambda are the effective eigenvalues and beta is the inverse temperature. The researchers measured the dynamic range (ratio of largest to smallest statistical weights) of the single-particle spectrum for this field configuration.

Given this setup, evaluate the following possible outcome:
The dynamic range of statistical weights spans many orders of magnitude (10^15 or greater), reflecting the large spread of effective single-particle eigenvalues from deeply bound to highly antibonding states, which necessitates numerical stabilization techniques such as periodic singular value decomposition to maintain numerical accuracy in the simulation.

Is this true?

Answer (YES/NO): NO